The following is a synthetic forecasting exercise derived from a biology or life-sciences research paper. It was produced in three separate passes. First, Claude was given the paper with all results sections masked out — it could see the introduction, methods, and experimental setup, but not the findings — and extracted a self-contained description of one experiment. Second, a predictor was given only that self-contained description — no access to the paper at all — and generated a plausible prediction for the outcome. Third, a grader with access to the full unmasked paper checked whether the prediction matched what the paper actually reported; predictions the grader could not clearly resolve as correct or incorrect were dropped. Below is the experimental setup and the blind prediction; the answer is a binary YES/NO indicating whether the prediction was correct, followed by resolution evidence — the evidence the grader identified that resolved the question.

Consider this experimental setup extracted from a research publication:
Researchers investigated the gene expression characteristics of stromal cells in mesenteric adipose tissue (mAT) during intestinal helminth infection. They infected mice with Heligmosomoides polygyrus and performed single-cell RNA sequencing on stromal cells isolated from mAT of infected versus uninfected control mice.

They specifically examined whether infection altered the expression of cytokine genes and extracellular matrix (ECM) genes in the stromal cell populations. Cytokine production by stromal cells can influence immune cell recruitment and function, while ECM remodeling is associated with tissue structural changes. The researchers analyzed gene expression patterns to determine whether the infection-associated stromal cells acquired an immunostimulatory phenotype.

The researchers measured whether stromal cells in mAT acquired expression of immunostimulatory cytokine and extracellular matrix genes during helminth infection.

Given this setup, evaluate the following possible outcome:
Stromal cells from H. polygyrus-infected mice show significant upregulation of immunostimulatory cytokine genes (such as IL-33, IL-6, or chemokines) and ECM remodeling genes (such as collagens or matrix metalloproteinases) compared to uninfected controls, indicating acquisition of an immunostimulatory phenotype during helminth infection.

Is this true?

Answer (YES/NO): YES